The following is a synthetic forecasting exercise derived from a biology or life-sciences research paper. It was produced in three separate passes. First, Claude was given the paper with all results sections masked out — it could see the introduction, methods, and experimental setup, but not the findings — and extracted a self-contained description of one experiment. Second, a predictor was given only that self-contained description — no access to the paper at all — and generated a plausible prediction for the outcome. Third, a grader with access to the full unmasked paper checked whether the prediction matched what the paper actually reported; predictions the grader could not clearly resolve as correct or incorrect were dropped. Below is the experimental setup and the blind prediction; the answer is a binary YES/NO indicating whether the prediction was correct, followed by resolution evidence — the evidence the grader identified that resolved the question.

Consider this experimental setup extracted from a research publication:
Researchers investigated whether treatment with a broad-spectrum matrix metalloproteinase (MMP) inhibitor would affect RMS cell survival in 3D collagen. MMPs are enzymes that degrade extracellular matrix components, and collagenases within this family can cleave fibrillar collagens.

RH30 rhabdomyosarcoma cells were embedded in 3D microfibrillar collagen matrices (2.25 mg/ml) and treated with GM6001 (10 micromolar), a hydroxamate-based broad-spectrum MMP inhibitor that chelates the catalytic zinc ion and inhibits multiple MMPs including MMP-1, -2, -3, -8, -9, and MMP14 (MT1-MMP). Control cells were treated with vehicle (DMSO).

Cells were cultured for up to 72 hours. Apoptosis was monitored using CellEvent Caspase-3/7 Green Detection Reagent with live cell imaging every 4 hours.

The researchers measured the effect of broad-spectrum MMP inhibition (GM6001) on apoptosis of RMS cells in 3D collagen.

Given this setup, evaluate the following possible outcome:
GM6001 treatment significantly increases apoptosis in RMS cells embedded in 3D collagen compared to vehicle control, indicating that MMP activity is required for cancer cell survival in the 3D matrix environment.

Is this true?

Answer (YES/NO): NO